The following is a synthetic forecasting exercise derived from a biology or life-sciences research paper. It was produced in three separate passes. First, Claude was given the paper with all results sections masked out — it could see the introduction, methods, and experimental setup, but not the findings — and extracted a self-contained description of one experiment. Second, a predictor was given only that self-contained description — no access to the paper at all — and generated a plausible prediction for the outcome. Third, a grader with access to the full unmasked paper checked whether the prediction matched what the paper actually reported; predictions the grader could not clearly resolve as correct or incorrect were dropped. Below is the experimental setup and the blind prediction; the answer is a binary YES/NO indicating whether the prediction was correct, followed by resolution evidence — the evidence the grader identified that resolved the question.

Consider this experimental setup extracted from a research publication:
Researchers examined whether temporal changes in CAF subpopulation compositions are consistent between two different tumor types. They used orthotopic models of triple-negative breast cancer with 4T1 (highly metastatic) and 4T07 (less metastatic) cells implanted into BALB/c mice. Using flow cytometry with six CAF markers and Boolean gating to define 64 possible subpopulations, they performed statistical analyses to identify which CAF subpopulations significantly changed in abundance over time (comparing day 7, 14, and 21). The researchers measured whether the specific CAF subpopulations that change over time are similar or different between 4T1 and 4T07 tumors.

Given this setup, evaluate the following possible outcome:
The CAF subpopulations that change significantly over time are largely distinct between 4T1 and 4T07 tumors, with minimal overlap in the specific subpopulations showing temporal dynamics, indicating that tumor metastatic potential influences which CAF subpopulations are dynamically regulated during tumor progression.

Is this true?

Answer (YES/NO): NO